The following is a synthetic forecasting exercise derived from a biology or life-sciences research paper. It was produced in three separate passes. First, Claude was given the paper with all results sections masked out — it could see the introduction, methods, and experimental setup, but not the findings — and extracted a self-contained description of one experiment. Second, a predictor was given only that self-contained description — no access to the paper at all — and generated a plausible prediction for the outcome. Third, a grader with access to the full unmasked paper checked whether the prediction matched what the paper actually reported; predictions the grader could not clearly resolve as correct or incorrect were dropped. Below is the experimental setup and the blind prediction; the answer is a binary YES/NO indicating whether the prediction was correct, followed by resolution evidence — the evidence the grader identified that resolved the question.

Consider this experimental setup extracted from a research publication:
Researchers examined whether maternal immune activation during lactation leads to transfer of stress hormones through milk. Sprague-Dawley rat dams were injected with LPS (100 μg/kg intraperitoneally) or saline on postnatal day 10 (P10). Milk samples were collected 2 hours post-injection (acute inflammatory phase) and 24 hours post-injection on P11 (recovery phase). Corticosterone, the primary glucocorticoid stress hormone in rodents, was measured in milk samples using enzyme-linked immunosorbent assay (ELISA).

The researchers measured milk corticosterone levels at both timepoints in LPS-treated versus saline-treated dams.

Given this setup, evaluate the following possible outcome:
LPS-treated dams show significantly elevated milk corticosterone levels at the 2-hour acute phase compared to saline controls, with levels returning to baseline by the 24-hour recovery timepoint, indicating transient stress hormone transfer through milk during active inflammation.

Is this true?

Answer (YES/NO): YES